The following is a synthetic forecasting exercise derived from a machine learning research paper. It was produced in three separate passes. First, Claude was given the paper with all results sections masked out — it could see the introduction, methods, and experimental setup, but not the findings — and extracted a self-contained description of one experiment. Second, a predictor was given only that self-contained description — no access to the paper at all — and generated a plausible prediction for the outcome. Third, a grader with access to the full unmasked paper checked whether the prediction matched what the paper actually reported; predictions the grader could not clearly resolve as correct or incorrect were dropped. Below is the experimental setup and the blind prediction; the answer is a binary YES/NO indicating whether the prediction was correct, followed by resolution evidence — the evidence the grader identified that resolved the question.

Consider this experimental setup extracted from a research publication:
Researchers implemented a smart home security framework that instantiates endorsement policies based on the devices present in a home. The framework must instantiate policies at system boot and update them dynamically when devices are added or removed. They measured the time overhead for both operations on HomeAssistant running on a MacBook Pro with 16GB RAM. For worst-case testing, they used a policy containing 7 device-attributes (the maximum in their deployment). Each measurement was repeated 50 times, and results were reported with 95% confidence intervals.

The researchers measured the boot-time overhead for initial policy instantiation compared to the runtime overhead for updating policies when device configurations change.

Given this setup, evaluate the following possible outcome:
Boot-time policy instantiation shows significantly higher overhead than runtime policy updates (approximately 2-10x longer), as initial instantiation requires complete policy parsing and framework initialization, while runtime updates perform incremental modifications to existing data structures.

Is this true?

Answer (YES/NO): YES